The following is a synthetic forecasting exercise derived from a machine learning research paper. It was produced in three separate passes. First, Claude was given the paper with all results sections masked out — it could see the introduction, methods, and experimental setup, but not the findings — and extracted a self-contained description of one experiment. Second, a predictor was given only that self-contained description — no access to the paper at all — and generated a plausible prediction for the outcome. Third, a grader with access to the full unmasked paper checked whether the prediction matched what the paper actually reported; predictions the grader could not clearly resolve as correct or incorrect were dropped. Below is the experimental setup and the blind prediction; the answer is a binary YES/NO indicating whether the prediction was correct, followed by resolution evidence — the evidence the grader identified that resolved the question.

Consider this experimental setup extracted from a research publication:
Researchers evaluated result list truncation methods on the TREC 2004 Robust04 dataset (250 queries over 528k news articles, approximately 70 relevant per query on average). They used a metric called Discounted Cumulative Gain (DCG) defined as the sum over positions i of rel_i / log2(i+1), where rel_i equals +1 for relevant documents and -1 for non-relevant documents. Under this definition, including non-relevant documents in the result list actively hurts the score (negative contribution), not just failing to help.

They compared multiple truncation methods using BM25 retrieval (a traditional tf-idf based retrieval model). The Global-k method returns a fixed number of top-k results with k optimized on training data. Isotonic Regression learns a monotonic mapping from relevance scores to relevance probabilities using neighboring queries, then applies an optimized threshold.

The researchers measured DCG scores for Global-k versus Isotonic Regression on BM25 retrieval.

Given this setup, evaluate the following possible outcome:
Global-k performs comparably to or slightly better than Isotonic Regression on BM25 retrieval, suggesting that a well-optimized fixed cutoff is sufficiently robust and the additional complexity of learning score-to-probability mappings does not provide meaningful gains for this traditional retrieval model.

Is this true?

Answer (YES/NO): NO